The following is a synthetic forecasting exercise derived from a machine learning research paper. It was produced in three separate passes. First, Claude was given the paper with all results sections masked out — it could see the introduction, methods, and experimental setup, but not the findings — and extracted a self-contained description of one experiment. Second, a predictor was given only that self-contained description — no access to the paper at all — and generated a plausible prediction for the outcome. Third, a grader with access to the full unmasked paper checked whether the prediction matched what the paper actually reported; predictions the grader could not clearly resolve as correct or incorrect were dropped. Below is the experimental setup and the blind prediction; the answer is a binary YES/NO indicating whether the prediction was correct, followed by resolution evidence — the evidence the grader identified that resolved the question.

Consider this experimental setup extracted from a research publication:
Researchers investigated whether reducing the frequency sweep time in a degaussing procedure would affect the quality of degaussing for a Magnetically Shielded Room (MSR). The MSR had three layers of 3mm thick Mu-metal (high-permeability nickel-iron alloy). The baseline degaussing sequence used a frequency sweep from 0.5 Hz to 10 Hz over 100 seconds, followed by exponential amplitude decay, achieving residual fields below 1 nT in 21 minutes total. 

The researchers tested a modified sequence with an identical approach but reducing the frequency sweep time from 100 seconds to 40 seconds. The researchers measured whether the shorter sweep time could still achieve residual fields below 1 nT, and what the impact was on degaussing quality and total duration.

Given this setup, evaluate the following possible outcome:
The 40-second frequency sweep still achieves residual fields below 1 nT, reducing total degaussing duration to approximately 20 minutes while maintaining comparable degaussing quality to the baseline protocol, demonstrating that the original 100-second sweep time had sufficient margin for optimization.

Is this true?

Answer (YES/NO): NO